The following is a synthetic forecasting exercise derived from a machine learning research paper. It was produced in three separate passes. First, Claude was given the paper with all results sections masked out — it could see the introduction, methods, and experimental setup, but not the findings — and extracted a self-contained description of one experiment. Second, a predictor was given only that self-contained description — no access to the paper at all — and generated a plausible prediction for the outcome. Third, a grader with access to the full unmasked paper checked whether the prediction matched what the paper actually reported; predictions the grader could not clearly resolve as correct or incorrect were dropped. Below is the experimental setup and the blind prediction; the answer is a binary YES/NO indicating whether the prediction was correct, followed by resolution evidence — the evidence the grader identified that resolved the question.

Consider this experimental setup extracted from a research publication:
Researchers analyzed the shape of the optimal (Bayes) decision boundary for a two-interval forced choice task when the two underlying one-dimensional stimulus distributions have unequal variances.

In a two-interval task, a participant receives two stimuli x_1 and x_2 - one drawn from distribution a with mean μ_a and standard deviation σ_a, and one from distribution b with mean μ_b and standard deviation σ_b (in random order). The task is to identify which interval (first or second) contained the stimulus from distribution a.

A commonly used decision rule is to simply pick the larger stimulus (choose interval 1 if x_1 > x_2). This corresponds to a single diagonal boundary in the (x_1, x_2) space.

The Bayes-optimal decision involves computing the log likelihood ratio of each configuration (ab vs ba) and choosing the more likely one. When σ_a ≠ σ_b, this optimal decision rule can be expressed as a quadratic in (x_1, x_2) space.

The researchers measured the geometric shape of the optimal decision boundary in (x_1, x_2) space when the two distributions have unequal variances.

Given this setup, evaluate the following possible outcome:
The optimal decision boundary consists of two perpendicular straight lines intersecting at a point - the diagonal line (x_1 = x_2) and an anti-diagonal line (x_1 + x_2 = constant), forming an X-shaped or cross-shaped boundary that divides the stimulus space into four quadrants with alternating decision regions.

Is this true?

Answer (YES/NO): YES